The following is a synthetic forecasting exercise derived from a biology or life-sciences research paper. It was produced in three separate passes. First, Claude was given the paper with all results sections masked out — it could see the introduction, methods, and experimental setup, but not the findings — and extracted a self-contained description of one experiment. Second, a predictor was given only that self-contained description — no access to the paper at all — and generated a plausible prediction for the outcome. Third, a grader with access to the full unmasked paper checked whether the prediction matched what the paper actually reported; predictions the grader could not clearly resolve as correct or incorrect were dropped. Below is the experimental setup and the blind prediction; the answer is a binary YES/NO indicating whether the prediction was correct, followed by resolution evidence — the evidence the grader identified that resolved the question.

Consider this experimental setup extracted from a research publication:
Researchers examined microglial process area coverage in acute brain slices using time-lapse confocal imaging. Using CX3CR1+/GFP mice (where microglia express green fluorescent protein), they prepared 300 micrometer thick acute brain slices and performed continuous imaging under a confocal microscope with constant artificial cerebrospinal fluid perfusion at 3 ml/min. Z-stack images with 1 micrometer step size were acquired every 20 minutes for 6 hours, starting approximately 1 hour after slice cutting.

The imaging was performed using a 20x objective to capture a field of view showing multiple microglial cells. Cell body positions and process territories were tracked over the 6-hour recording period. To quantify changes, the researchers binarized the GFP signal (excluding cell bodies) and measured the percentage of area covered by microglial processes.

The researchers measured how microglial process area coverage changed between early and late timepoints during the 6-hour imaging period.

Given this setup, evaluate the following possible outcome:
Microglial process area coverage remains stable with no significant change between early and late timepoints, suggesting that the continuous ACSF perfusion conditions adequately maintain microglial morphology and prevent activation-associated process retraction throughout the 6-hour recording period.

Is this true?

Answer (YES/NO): NO